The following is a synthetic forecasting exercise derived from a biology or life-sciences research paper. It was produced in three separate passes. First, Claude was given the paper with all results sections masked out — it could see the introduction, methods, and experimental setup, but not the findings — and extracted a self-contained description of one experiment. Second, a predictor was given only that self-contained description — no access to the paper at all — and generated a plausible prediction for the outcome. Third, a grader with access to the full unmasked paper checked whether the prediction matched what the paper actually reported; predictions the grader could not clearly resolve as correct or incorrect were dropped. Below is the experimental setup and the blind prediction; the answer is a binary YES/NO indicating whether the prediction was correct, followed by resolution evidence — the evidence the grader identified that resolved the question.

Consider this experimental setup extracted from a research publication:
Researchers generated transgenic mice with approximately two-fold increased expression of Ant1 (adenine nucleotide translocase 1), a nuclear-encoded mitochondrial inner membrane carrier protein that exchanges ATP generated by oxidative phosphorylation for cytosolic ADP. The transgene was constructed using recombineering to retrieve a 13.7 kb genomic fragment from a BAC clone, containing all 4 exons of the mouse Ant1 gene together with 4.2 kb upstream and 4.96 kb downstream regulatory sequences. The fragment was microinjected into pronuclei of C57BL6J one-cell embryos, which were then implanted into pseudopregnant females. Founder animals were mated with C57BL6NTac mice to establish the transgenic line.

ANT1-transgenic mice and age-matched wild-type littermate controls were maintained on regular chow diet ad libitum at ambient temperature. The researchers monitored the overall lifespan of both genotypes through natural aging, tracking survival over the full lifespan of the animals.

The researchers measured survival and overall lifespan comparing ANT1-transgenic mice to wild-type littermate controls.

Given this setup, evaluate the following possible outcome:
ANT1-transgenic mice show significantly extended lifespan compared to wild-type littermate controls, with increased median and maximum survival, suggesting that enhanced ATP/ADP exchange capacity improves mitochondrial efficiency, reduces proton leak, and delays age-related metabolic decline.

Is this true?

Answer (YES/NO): NO